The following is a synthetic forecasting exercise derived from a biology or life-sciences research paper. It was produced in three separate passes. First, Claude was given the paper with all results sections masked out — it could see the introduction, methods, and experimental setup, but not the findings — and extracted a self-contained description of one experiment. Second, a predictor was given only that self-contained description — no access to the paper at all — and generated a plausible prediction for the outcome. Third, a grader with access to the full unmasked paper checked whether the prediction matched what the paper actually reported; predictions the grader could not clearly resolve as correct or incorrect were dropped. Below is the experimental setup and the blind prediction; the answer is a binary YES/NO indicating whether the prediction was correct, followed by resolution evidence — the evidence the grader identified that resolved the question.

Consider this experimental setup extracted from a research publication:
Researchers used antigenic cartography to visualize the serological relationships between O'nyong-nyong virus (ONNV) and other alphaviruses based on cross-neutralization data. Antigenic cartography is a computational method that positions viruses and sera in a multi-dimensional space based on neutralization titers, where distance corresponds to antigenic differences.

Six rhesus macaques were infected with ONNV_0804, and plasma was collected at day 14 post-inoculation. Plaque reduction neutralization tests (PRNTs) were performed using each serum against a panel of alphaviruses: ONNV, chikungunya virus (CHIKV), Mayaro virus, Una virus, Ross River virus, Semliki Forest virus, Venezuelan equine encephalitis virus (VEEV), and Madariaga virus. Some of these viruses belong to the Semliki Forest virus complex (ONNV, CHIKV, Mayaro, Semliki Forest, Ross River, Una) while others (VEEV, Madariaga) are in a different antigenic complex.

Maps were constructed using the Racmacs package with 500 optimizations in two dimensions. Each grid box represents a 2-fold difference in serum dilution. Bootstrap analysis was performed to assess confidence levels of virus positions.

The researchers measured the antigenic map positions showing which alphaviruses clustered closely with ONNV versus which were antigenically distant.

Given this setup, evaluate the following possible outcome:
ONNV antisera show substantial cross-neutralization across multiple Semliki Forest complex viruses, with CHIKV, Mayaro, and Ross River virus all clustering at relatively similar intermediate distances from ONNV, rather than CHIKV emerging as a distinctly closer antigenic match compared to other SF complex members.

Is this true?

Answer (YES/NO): NO